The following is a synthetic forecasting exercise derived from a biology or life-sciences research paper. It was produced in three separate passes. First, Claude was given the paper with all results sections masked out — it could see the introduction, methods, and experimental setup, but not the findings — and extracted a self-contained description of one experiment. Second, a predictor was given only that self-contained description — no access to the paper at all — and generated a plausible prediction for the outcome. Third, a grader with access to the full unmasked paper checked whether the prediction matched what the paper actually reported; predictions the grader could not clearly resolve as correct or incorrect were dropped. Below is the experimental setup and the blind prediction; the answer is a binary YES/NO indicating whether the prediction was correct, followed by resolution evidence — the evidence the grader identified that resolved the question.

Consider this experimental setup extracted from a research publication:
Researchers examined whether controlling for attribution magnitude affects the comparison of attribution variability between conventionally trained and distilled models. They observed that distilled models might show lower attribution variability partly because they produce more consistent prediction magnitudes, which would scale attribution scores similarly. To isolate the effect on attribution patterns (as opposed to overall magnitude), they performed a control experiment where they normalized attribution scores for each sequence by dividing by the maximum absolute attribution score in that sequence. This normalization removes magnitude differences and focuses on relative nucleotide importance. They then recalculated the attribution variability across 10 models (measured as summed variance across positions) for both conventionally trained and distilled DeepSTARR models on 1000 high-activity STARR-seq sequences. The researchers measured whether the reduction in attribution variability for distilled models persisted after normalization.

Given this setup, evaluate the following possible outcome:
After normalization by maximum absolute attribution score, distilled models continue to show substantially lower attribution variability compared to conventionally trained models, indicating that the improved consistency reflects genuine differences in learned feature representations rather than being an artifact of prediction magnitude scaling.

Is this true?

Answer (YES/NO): YES